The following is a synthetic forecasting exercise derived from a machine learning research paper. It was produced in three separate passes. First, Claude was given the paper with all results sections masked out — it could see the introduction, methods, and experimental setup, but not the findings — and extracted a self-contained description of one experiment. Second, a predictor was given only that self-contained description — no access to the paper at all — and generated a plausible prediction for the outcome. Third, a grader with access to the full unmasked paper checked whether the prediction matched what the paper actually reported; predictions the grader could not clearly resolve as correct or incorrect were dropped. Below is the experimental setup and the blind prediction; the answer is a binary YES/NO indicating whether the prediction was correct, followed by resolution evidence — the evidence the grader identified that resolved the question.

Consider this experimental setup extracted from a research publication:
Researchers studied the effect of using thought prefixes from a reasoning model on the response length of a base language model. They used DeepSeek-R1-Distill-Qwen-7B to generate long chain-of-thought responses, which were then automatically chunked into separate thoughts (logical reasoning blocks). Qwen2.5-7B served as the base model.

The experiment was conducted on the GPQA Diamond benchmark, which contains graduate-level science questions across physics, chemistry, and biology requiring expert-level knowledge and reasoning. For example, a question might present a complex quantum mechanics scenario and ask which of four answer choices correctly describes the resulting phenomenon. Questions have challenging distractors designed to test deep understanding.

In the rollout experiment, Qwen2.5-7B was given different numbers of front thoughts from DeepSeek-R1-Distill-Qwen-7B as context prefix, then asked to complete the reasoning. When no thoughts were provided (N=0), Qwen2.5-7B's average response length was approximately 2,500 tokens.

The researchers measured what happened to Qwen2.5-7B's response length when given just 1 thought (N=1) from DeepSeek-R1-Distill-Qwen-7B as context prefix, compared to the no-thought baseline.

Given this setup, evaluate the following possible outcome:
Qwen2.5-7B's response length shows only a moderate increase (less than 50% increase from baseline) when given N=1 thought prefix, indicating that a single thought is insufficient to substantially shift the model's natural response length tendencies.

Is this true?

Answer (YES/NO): NO